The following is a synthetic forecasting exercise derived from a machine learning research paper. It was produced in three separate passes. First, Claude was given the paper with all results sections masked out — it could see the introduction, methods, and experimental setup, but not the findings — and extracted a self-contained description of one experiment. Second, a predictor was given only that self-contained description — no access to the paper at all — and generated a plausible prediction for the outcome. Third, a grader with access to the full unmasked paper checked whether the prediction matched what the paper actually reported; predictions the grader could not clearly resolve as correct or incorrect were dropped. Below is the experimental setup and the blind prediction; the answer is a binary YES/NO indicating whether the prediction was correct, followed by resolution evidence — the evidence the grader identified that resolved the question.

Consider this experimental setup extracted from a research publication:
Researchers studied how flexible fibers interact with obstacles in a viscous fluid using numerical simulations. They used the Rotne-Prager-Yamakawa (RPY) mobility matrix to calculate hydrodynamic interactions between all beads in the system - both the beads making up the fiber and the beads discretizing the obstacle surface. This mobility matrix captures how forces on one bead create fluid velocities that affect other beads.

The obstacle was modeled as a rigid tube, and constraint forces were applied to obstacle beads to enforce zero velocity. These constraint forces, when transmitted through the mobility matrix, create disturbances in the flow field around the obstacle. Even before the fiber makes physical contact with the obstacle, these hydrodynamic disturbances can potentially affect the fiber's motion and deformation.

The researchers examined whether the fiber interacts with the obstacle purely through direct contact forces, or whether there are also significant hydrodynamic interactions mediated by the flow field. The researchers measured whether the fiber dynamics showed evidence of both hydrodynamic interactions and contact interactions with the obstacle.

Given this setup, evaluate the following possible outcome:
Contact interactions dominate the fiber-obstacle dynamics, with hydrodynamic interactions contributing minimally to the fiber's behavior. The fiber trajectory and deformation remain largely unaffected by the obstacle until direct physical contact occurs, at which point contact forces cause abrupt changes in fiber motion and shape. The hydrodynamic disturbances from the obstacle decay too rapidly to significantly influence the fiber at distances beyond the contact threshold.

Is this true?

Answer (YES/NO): NO